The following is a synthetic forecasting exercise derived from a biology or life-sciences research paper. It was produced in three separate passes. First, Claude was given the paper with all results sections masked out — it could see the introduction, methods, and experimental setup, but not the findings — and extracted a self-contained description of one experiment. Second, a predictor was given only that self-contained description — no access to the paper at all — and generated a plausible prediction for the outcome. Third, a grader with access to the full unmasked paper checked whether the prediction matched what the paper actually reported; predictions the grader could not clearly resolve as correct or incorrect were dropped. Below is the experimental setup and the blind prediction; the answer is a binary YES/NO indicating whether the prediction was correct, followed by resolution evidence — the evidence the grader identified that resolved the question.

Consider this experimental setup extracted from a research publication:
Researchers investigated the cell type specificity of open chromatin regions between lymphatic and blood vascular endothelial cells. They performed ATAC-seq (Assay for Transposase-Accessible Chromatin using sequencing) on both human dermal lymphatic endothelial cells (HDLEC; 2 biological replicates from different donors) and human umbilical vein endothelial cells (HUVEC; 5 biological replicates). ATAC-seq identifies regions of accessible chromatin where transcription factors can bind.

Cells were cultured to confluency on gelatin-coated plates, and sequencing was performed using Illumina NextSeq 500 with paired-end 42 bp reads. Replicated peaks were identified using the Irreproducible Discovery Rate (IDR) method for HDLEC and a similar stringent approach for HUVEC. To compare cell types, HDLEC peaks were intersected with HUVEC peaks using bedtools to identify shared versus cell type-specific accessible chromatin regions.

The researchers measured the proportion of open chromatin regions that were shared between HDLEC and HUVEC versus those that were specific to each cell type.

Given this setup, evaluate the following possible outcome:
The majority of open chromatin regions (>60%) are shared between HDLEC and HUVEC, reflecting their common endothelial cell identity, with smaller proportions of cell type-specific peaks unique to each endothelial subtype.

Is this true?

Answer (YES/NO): YES